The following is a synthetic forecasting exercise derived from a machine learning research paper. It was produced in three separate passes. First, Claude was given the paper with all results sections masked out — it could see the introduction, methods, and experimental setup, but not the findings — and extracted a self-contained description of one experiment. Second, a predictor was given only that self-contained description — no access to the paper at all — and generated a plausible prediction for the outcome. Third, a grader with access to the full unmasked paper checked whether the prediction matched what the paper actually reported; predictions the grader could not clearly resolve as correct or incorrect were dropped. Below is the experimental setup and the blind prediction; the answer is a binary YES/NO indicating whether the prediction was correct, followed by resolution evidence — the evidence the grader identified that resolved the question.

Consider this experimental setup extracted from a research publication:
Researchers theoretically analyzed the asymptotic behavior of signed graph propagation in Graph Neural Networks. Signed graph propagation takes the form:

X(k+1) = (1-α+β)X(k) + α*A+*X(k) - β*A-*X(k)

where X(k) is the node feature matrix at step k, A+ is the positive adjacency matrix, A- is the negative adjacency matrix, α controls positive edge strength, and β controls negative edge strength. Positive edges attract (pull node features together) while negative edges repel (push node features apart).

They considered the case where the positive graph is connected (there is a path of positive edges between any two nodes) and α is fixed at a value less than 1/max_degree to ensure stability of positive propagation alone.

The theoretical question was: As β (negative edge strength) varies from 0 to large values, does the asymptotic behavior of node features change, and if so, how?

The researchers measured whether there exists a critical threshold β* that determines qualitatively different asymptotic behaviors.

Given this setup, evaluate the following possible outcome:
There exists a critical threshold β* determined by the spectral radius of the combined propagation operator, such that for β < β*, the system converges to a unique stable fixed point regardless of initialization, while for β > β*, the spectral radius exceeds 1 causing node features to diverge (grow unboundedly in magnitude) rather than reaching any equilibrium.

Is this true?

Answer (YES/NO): NO